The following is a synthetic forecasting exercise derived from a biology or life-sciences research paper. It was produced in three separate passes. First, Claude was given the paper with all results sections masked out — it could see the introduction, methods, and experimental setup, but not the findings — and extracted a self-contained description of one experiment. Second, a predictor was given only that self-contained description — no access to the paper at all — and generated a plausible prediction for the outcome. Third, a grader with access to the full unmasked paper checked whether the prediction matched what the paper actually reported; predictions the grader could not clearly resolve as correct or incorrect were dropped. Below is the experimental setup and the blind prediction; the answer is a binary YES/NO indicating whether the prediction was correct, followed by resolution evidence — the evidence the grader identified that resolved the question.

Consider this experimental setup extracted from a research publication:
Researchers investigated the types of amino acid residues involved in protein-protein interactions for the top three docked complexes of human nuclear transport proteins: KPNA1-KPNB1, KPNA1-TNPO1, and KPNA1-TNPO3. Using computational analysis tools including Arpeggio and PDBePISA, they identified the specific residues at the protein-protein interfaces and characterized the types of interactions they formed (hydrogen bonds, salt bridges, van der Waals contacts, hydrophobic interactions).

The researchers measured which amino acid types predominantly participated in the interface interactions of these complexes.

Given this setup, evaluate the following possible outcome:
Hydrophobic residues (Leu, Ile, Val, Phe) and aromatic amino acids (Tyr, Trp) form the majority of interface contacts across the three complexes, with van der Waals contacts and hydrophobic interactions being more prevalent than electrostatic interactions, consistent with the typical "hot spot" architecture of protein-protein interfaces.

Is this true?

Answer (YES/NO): NO